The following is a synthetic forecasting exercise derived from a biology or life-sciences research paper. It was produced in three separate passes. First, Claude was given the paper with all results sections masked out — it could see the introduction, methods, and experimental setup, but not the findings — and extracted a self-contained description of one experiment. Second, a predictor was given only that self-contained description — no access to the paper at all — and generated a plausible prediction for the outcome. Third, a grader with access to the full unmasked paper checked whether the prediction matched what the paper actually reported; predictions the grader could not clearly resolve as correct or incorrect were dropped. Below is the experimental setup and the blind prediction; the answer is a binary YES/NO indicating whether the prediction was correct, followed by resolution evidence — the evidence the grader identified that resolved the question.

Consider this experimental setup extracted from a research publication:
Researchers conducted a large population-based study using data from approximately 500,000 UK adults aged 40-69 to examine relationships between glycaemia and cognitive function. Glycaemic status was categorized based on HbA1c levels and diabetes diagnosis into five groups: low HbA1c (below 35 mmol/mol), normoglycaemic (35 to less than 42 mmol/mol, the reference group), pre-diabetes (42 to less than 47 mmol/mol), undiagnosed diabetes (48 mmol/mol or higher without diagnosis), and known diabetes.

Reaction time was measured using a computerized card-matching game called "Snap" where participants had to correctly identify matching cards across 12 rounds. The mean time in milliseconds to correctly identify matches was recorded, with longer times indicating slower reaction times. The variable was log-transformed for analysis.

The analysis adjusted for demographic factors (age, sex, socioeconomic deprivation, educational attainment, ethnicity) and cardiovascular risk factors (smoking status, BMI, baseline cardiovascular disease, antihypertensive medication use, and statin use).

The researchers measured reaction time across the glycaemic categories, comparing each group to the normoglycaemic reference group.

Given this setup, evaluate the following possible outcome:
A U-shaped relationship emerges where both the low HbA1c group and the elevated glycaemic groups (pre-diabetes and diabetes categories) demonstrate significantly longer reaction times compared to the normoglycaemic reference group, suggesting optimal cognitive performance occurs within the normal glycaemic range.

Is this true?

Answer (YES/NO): NO